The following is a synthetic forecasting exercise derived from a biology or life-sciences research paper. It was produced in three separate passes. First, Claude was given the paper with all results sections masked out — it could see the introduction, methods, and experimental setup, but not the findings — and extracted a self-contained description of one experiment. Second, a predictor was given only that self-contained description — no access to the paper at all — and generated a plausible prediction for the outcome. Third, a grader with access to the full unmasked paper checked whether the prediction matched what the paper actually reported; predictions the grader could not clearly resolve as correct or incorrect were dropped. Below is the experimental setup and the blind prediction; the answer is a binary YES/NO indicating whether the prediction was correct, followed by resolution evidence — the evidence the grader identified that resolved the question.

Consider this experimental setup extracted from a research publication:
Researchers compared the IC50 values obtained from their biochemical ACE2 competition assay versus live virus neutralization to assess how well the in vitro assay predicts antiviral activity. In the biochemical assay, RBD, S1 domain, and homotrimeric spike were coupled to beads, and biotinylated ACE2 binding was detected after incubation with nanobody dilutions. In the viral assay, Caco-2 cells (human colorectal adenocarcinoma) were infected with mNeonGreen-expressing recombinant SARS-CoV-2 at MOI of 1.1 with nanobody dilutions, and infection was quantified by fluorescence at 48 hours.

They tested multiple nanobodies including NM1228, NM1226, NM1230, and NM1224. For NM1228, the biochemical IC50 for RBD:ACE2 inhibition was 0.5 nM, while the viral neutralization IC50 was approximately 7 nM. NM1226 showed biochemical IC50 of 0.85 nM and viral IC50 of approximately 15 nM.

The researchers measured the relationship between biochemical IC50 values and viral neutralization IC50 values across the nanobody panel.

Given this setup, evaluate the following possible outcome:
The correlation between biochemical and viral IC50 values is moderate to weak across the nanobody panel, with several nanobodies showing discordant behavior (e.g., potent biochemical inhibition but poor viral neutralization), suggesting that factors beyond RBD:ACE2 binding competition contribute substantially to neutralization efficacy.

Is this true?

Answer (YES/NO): NO